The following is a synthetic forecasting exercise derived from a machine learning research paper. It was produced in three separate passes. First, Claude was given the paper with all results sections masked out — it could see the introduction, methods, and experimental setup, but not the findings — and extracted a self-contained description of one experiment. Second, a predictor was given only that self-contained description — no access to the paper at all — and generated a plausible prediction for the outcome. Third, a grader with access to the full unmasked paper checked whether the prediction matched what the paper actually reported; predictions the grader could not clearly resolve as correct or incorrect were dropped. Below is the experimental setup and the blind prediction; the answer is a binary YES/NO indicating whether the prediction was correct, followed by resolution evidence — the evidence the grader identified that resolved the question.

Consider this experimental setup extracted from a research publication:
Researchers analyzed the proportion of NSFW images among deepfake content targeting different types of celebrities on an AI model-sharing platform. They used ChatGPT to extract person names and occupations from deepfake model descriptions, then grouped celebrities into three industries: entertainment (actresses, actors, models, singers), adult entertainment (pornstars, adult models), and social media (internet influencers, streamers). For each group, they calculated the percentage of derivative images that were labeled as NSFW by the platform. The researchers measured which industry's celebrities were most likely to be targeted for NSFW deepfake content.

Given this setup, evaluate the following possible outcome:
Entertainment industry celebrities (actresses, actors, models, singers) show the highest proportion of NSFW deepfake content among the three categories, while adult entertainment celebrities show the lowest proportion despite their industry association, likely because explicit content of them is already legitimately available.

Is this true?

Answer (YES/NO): NO